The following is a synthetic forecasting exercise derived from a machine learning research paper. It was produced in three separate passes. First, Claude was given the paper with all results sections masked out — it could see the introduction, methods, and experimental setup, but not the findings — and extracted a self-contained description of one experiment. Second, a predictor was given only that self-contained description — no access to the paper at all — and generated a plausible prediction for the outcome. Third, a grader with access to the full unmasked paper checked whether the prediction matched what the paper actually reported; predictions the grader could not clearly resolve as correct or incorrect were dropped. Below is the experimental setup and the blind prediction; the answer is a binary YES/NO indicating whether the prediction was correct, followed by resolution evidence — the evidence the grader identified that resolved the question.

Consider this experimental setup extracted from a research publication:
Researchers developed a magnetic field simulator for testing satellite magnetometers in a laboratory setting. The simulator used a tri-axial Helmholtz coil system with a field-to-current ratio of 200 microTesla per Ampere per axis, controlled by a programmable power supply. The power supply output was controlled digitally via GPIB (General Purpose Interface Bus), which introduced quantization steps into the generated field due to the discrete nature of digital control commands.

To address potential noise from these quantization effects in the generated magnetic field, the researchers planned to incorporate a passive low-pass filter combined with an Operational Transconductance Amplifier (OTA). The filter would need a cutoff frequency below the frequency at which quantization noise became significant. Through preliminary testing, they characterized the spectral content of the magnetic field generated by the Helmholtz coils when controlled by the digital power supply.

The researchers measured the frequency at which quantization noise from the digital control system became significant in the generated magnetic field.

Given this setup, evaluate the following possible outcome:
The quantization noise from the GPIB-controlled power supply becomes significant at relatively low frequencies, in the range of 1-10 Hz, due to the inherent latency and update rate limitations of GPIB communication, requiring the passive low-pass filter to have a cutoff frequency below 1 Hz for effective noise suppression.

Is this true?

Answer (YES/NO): NO